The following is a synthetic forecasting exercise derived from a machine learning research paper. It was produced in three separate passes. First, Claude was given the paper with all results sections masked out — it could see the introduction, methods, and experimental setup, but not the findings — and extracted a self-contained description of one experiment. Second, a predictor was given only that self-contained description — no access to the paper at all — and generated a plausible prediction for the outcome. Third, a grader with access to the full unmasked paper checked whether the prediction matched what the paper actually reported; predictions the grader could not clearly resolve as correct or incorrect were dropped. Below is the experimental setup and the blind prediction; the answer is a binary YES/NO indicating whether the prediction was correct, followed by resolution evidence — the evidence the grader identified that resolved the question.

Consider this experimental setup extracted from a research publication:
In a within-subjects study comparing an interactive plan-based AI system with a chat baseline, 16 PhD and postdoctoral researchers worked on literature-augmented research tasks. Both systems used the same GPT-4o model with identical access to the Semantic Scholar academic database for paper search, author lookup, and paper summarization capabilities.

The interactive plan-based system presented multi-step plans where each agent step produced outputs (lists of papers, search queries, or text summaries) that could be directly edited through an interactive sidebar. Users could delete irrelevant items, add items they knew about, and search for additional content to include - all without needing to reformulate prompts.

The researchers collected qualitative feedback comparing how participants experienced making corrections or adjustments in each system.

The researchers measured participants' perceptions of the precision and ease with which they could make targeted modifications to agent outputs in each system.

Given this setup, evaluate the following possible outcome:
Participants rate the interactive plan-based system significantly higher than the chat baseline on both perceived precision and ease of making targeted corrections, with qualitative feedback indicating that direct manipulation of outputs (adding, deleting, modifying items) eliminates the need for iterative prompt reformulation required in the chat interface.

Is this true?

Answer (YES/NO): NO